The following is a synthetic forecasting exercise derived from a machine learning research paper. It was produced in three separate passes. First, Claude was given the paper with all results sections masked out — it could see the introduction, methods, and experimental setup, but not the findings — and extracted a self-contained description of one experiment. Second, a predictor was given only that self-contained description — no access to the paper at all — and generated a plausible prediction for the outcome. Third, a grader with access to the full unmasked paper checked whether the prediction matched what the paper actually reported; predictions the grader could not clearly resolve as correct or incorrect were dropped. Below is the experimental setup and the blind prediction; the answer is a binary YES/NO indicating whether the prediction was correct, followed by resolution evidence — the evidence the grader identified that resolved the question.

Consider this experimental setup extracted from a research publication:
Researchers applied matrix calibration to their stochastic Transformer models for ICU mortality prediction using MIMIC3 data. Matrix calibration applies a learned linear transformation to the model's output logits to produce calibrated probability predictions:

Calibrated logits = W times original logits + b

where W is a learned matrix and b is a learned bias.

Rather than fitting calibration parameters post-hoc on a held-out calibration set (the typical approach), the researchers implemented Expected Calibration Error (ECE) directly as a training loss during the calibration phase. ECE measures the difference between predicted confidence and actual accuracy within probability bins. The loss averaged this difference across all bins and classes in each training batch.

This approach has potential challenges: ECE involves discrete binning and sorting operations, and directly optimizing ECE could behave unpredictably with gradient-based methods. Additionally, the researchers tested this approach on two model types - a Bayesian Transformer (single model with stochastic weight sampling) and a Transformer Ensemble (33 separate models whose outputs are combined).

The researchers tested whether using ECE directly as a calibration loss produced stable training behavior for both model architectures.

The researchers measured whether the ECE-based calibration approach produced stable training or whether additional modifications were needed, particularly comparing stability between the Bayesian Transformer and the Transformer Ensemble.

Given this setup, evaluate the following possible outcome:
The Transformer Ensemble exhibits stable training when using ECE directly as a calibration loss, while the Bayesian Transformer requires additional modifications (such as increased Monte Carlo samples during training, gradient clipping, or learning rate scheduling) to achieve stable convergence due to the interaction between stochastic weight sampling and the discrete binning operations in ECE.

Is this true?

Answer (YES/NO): NO